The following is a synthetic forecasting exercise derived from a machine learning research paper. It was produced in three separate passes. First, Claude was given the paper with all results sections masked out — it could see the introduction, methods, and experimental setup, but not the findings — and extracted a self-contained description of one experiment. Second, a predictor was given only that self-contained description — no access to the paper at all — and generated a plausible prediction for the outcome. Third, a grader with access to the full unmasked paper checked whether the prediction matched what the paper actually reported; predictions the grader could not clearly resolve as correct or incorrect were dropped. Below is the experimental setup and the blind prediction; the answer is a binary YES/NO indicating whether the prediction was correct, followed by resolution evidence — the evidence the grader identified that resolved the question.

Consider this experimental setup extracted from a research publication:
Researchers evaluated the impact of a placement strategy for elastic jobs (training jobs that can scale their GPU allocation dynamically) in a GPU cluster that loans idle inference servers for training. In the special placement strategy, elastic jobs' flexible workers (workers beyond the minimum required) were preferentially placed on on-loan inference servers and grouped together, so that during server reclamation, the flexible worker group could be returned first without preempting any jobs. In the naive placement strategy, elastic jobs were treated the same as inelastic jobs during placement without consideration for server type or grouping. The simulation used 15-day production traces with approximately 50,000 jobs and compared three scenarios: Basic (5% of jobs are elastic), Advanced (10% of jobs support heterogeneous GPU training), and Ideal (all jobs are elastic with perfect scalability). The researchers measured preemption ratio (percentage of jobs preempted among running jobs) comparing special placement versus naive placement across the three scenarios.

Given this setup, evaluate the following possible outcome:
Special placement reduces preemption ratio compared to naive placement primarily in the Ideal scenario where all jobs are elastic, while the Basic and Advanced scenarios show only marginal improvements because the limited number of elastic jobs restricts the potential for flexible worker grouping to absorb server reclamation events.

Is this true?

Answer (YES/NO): NO